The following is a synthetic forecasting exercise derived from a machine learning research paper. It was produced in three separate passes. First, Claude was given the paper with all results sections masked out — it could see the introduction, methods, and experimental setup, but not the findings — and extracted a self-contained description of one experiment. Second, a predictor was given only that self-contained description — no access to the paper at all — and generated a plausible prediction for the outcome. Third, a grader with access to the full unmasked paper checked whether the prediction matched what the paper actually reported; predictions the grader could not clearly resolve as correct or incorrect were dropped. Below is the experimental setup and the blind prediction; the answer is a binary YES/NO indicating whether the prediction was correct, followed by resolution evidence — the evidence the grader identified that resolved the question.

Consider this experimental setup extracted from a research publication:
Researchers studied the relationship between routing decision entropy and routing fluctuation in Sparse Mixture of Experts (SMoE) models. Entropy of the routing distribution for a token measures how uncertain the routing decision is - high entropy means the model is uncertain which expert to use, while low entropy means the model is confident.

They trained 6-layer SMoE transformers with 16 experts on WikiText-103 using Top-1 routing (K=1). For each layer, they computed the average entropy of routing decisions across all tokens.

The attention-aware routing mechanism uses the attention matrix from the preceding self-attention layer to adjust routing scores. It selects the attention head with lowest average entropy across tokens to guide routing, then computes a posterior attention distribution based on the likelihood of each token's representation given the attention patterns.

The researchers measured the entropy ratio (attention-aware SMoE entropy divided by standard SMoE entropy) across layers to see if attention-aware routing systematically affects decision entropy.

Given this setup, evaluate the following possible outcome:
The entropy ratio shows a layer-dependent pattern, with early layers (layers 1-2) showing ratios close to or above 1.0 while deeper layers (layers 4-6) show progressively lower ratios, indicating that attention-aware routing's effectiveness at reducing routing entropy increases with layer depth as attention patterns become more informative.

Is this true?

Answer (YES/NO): NO